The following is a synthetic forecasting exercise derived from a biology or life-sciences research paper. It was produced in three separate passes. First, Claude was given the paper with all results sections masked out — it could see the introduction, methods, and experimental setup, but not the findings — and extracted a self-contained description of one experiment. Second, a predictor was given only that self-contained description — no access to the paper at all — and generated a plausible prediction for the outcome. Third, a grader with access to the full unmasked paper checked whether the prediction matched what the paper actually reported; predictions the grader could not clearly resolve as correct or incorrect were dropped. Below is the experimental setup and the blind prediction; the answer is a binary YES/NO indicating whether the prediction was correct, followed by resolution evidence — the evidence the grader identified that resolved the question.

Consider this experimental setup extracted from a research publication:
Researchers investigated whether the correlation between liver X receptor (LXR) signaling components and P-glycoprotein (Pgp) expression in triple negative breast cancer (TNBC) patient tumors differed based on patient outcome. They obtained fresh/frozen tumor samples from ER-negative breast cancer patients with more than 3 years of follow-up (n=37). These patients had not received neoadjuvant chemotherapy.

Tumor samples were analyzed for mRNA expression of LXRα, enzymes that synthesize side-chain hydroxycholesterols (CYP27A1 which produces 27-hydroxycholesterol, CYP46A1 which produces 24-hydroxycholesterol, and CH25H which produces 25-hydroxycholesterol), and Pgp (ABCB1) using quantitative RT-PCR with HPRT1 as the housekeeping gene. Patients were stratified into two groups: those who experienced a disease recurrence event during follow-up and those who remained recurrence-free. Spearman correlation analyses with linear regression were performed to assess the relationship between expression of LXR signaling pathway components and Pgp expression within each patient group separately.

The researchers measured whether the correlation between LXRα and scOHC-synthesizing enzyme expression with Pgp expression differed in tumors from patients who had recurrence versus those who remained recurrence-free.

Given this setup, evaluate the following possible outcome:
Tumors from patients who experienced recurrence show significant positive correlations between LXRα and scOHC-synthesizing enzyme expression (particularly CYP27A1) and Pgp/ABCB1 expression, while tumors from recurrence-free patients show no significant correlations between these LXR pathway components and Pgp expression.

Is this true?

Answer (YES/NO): NO